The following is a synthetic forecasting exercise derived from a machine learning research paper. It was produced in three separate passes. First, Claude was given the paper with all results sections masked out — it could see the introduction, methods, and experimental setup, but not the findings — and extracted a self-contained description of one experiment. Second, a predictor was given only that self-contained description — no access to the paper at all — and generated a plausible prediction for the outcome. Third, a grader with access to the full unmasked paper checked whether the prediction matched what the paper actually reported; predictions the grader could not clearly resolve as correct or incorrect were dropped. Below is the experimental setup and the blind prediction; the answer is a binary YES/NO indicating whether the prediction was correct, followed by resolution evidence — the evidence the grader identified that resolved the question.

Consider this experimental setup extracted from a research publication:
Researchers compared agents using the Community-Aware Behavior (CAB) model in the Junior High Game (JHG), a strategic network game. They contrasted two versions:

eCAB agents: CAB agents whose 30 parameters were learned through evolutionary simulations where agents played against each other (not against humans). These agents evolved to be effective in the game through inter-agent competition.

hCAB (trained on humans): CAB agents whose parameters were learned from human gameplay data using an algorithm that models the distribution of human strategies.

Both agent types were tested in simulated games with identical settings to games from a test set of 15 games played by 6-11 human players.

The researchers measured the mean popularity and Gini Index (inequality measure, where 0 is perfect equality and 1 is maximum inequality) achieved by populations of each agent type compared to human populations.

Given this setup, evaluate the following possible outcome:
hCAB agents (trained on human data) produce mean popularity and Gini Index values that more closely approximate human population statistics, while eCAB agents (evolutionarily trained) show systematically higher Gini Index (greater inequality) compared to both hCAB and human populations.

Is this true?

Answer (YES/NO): NO